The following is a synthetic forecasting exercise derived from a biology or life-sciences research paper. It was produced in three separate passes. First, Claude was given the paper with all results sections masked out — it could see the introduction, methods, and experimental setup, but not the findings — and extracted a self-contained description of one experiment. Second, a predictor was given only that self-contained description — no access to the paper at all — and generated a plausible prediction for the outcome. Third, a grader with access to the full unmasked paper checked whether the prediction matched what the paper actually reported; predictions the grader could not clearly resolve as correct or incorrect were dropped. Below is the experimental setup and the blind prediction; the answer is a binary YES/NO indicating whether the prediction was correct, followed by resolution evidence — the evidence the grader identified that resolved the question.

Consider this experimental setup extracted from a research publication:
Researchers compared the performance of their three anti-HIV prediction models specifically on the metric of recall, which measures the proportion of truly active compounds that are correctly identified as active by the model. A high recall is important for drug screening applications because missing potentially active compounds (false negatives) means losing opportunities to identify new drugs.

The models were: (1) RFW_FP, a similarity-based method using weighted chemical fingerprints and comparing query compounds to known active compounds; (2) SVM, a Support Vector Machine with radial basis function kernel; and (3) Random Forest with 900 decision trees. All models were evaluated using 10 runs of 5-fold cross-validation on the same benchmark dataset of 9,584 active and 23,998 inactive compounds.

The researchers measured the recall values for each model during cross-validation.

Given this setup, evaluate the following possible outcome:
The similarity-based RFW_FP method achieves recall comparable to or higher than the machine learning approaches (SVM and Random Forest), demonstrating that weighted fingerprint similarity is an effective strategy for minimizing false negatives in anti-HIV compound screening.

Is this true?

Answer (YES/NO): NO